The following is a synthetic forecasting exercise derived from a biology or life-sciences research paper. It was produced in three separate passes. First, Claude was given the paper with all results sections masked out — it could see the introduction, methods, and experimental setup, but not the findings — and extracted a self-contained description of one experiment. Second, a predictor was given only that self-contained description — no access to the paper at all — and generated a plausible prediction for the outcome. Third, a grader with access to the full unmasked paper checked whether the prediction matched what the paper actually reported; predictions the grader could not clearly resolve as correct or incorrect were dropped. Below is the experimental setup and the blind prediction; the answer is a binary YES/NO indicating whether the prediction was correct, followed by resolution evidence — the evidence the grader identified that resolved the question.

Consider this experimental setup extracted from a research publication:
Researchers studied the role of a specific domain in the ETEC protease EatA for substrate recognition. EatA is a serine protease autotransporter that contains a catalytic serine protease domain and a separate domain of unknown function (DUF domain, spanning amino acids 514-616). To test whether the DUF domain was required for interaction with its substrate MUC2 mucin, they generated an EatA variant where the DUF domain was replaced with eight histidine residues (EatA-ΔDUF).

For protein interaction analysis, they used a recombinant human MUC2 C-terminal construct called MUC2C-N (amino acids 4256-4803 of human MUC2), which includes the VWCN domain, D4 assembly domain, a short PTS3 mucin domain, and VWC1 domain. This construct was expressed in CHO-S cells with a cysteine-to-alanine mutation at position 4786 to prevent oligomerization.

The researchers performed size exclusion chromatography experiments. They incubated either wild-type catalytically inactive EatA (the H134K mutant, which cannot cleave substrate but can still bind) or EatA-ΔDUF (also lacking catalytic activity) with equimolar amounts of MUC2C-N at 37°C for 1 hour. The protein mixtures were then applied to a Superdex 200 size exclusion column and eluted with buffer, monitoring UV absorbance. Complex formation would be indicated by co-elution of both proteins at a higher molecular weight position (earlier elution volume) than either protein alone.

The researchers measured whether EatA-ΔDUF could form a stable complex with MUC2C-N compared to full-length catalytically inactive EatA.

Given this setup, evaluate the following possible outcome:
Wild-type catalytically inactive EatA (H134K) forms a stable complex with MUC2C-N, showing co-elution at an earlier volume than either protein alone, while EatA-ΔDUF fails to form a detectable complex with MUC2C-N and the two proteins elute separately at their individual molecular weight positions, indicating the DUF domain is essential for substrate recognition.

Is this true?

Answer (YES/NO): NO